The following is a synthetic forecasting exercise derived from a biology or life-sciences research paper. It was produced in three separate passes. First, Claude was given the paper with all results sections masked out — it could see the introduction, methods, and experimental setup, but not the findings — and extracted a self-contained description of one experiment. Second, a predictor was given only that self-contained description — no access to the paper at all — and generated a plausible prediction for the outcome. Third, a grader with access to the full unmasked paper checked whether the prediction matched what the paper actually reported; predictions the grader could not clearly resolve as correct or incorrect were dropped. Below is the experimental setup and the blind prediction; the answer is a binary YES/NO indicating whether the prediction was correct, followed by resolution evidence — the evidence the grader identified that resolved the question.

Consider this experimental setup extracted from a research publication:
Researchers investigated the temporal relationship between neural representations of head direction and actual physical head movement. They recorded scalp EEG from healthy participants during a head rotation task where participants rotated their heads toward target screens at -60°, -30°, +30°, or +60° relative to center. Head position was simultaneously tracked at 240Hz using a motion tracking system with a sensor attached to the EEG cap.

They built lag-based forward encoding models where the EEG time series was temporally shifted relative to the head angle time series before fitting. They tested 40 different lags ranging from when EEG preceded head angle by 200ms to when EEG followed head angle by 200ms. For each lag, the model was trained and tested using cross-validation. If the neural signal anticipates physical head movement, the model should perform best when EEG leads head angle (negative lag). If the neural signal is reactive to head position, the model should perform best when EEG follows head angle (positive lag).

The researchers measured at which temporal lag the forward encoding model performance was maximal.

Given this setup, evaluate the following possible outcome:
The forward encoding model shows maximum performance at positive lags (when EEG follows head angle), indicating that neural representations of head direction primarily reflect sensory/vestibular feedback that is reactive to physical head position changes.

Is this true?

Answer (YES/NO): NO